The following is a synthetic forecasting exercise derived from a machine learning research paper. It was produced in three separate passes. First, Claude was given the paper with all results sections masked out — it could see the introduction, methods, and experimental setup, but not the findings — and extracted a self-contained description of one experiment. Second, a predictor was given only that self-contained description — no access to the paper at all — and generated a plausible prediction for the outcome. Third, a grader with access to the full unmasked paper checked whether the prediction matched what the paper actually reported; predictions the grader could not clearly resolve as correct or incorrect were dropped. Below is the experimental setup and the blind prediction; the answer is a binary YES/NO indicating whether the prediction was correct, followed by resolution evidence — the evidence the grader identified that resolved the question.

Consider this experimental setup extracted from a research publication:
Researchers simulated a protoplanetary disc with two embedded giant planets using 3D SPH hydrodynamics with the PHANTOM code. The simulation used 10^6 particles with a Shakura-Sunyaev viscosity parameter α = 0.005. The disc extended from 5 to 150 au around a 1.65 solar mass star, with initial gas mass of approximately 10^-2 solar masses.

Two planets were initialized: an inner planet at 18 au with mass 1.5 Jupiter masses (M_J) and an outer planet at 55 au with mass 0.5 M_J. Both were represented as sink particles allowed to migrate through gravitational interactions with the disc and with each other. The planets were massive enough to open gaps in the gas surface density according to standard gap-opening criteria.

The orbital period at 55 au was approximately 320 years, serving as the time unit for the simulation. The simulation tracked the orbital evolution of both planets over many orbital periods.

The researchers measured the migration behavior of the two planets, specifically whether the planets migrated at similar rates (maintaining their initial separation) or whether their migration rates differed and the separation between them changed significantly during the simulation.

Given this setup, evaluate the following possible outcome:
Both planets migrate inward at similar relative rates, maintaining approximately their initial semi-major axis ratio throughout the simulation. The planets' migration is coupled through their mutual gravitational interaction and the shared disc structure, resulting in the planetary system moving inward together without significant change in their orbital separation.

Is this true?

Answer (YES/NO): NO